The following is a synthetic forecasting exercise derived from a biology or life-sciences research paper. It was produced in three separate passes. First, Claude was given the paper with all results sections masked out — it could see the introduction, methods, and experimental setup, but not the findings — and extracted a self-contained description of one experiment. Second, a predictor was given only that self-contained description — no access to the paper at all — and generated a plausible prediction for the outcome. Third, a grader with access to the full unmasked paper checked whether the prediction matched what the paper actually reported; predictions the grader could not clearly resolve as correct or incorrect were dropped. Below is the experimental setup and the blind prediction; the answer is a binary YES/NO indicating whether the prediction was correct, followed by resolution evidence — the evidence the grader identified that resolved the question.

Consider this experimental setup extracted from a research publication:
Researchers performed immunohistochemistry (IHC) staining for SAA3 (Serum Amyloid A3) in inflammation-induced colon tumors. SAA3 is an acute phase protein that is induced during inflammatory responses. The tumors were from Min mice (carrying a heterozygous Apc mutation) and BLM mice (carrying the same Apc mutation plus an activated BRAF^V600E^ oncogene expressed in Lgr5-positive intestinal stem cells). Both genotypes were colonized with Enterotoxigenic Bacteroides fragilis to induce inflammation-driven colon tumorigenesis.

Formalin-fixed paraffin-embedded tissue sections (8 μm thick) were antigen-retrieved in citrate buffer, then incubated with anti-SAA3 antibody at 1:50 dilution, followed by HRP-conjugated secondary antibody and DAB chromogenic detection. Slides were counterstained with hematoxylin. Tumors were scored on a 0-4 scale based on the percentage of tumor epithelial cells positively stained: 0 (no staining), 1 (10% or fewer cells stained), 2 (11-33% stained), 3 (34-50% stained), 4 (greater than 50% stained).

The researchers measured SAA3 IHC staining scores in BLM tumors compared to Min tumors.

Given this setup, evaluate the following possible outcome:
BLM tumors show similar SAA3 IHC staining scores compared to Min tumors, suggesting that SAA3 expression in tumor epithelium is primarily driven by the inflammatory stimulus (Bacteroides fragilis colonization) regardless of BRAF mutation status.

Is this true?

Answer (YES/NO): NO